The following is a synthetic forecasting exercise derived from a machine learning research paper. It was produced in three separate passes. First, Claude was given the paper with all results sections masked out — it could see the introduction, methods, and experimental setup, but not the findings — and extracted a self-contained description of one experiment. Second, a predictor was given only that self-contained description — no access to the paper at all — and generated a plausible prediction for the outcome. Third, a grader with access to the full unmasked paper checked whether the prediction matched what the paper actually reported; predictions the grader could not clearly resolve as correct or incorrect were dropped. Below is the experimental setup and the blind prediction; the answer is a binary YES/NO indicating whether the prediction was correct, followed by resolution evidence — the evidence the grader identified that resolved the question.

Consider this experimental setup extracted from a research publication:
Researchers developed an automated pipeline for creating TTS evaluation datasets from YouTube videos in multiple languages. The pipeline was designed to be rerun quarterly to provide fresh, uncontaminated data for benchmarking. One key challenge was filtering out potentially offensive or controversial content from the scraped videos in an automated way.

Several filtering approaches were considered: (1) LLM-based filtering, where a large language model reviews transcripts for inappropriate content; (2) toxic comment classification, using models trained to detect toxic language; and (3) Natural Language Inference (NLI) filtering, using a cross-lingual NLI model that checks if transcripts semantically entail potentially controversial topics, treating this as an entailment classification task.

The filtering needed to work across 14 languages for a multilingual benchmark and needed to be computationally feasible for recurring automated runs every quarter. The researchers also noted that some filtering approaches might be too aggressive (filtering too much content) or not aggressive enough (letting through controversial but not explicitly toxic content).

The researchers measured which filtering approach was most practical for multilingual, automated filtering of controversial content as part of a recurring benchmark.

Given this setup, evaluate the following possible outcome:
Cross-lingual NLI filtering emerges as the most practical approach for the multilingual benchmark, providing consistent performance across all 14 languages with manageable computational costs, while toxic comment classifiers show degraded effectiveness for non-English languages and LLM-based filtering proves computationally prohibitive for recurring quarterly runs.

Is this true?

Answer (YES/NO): NO